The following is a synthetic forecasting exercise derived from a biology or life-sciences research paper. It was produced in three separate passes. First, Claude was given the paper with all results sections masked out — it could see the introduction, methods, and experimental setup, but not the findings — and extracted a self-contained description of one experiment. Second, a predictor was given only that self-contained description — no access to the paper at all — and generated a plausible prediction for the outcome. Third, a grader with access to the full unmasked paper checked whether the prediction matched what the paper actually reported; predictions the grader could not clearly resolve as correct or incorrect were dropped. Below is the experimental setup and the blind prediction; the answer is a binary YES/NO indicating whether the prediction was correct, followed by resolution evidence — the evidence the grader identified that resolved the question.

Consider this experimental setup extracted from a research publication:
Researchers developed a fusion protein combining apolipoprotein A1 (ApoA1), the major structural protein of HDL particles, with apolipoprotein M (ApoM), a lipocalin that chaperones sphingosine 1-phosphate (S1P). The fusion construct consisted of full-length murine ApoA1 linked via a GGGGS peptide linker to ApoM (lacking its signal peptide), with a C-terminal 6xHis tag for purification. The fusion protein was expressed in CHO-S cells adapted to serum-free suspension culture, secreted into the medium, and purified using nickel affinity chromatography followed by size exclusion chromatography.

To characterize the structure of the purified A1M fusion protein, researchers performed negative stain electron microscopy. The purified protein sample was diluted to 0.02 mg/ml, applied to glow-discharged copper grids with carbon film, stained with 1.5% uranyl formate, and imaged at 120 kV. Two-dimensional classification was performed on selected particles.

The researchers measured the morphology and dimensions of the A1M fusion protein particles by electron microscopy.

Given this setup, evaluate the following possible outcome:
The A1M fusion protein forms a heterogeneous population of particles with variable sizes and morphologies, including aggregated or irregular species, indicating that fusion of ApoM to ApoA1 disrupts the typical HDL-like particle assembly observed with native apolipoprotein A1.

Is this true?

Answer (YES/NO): NO